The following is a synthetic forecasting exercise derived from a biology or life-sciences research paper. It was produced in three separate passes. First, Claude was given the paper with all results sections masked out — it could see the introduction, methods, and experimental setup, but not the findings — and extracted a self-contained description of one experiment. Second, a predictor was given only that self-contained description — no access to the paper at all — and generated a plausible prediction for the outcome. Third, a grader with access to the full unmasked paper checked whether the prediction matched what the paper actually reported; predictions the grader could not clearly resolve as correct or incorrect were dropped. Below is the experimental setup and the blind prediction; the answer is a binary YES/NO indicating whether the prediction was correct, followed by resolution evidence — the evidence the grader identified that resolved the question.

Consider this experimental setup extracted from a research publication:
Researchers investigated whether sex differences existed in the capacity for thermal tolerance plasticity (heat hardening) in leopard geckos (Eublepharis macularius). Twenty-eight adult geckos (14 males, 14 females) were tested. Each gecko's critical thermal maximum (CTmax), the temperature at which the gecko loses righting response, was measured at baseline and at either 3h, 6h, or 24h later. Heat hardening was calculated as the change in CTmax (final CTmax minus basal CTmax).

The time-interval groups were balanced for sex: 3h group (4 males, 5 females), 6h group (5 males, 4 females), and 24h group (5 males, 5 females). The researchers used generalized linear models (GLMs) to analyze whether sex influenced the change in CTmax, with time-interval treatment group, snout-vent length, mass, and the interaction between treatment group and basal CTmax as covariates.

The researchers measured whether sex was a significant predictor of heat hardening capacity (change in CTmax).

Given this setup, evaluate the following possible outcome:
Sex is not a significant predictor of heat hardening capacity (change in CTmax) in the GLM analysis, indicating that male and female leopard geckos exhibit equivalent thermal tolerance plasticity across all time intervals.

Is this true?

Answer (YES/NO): YES